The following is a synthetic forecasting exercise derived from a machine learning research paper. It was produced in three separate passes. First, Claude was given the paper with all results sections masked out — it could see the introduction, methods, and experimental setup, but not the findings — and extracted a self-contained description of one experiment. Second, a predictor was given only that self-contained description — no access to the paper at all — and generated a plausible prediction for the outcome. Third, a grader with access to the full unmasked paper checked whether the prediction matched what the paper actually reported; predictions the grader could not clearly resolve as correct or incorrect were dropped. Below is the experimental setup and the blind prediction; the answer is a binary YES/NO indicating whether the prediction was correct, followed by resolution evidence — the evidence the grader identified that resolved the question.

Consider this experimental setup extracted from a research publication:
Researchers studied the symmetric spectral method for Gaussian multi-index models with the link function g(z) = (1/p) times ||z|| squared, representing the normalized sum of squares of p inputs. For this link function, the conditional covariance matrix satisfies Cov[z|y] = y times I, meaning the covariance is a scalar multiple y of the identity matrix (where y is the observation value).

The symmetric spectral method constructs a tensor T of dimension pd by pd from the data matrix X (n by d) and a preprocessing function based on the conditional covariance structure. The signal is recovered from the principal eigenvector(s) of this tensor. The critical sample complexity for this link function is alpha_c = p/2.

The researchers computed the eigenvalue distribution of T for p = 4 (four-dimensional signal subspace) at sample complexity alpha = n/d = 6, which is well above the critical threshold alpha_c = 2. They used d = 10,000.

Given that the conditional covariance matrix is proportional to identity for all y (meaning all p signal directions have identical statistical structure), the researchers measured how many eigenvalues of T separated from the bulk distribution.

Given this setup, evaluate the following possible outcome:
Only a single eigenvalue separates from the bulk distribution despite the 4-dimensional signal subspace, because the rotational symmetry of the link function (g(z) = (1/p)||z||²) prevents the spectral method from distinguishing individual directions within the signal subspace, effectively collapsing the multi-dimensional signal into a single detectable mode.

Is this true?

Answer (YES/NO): NO